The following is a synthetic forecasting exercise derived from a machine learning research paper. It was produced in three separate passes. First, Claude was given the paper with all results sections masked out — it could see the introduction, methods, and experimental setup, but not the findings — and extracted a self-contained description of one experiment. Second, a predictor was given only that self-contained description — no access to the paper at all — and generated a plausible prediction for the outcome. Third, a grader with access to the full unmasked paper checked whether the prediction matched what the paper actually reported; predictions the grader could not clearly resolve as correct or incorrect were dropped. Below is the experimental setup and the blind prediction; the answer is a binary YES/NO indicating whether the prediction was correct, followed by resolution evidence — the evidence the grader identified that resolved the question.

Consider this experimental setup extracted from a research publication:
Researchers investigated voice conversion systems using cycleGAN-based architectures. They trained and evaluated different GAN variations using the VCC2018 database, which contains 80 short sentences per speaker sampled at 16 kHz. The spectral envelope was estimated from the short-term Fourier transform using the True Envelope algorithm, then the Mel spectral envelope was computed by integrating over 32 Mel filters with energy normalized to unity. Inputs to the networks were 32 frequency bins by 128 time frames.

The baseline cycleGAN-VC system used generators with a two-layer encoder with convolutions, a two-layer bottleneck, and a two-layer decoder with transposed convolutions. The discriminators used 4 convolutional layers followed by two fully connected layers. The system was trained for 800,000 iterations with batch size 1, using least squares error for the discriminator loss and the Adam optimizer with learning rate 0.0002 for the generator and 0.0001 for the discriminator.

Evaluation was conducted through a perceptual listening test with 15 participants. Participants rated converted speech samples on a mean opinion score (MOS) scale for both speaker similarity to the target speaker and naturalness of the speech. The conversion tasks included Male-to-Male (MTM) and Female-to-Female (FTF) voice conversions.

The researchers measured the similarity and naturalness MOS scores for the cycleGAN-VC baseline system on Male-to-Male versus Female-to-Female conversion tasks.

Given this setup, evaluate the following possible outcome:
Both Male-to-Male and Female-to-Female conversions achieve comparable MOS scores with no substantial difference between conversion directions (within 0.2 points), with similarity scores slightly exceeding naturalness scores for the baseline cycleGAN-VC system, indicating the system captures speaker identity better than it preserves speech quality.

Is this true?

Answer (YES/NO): NO